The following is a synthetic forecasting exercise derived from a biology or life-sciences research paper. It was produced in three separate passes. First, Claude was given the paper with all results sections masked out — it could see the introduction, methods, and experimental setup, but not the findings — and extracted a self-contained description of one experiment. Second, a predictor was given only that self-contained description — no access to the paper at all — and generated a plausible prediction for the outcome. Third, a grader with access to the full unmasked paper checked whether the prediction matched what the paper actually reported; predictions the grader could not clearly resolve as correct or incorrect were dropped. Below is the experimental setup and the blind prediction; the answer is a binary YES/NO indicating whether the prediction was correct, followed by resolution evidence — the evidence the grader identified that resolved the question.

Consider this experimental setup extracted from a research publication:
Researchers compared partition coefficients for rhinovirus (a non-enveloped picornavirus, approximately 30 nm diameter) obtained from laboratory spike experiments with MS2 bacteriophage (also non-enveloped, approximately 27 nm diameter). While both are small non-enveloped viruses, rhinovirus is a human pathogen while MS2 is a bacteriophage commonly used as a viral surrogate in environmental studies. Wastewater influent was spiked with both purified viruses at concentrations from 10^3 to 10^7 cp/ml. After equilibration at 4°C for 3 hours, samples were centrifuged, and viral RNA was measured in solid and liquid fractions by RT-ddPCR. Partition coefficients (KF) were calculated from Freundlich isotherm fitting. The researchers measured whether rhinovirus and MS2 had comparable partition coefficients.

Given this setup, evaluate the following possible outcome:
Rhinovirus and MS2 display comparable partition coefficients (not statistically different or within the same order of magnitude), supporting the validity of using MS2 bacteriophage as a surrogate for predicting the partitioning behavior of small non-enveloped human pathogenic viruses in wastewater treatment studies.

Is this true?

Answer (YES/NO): YES